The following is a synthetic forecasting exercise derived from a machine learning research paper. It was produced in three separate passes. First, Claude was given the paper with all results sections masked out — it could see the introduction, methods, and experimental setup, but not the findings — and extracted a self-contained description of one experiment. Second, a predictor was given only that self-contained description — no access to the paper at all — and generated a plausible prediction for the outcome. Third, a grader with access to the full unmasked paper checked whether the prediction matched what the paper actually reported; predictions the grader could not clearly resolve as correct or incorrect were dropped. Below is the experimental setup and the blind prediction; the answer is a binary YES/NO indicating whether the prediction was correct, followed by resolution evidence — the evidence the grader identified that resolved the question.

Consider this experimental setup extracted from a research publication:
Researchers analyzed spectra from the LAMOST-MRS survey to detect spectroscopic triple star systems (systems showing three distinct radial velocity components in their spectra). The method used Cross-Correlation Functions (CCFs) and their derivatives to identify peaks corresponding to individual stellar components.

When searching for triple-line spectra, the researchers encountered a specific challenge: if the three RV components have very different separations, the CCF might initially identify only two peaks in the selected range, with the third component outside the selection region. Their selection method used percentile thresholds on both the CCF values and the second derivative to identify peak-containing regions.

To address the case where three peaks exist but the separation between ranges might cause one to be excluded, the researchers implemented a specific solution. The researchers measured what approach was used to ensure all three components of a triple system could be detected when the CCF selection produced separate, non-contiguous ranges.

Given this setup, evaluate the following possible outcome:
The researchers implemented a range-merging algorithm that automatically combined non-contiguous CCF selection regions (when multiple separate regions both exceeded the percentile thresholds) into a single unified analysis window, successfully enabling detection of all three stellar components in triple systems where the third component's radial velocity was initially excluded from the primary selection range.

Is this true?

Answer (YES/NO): YES